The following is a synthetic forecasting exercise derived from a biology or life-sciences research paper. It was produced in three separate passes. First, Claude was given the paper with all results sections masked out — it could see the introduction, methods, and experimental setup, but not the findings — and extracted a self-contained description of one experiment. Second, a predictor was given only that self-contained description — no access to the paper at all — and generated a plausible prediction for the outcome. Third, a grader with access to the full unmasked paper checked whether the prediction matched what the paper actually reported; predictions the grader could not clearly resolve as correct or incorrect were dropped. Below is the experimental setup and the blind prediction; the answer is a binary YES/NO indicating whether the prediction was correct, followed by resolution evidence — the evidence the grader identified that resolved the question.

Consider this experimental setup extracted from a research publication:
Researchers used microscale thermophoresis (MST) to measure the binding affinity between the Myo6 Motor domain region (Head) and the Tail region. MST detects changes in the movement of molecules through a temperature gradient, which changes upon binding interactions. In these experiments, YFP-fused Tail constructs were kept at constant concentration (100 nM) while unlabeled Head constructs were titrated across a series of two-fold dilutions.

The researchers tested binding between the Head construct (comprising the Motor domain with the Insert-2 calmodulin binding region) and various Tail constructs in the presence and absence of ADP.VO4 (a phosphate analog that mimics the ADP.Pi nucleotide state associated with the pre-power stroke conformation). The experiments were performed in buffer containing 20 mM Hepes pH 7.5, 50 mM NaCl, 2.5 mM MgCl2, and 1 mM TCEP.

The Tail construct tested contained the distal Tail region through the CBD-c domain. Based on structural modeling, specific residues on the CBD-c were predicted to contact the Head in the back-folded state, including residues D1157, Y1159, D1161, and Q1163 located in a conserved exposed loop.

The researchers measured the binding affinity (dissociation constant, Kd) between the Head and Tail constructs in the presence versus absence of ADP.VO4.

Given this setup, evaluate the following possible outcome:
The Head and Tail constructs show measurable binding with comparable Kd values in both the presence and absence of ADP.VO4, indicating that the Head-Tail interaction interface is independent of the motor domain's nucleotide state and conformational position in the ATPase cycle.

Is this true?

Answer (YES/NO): NO